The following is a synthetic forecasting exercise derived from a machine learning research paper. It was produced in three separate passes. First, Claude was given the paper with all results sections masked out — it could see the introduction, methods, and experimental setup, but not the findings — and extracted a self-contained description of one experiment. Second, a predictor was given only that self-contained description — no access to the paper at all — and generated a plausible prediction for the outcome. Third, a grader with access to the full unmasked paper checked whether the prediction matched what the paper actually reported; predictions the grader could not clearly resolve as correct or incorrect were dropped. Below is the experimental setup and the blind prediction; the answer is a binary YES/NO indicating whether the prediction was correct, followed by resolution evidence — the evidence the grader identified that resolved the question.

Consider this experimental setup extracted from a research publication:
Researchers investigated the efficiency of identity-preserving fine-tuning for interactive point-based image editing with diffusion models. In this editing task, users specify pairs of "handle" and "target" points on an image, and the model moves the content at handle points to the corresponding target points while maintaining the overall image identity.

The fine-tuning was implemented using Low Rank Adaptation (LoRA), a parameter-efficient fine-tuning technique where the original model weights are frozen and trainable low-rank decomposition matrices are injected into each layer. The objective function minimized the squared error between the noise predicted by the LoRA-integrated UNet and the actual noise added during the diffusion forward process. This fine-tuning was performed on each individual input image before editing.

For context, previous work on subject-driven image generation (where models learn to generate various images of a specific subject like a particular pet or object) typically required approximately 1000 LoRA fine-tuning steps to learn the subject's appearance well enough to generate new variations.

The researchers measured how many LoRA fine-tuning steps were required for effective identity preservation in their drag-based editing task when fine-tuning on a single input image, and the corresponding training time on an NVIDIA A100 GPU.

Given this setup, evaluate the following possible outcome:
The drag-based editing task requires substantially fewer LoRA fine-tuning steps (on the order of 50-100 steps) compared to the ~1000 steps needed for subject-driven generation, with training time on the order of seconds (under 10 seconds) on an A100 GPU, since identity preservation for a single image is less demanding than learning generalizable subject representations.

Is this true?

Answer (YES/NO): NO